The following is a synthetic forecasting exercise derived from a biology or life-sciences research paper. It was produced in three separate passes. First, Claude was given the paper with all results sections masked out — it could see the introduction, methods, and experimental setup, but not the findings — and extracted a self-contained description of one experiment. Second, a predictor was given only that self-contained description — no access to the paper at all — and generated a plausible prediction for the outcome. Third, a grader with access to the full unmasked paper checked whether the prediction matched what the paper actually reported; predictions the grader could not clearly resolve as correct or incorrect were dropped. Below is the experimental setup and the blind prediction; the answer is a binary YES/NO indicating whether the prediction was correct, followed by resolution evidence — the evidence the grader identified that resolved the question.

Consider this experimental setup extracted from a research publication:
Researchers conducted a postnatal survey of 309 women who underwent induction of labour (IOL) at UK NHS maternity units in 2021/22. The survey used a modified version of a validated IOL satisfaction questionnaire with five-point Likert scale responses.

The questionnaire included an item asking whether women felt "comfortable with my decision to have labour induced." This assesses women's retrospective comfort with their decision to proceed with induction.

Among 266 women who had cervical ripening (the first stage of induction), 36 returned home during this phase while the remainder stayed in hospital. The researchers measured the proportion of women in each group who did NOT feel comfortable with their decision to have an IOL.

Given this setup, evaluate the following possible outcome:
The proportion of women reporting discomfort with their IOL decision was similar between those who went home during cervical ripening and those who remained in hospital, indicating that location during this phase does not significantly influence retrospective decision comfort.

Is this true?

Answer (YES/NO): NO